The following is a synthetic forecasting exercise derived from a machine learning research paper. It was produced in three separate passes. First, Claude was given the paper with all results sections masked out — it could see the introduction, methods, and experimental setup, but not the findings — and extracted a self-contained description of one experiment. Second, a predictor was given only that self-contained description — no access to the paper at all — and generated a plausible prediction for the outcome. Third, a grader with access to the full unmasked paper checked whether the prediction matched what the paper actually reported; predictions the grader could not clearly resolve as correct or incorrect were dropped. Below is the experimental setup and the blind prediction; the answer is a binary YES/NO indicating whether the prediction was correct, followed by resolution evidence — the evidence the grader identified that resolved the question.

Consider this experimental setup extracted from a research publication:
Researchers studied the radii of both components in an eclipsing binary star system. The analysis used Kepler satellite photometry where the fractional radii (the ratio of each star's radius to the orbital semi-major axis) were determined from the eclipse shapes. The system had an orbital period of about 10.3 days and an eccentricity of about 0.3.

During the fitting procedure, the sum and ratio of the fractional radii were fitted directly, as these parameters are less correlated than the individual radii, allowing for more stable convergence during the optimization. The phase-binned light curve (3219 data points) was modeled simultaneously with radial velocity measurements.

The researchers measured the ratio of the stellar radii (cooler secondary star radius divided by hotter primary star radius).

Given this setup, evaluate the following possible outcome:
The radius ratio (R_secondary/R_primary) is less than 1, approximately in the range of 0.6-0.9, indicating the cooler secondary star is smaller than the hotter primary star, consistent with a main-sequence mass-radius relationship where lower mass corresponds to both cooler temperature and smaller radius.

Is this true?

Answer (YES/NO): YES